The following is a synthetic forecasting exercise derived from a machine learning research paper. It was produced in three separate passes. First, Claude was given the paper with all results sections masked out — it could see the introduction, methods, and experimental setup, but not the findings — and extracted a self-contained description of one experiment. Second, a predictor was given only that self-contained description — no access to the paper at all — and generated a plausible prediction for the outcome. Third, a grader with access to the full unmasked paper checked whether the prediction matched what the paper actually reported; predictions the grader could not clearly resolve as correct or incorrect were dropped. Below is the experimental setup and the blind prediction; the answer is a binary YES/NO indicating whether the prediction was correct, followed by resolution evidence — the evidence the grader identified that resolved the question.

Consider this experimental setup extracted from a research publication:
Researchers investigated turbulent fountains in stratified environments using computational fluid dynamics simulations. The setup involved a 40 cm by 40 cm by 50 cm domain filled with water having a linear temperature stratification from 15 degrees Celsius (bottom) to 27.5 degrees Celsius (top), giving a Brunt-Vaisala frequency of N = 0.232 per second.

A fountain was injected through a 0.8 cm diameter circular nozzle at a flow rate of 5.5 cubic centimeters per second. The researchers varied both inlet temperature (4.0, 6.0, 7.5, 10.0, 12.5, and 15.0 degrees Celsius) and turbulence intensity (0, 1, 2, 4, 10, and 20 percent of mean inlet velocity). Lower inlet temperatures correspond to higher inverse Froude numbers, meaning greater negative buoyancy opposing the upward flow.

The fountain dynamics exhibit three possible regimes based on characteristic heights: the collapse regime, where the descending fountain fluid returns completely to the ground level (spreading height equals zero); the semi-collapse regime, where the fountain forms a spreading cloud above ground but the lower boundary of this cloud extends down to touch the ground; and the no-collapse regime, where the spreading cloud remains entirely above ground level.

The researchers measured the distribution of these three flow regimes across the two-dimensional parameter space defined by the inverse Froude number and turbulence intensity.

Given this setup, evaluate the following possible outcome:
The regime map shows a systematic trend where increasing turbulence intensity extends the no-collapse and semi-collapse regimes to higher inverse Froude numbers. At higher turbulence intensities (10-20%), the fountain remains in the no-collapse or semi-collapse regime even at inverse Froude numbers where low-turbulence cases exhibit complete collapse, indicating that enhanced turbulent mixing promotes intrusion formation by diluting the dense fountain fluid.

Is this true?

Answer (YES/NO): NO